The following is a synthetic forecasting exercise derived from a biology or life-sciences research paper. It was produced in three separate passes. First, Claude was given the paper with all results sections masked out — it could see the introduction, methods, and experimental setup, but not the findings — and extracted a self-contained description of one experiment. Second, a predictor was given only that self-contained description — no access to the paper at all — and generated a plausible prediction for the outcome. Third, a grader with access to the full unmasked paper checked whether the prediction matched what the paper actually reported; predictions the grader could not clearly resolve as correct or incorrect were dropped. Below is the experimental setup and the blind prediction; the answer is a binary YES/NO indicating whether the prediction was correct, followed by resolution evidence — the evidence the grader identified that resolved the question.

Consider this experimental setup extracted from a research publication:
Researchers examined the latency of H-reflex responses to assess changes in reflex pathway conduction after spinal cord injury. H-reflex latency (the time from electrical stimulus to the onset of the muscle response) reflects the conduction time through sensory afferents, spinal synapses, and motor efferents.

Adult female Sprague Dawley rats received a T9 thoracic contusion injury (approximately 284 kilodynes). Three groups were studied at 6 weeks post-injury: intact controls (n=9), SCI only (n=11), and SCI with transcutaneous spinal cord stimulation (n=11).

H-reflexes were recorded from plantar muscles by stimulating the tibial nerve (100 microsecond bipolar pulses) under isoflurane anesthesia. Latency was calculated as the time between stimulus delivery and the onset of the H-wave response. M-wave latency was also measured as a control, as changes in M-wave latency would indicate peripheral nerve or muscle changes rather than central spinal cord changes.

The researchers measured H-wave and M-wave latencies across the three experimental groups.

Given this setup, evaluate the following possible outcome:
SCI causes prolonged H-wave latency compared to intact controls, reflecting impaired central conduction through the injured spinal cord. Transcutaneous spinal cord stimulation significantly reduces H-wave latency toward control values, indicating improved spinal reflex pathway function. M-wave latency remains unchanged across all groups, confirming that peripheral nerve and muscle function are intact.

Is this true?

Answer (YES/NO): NO